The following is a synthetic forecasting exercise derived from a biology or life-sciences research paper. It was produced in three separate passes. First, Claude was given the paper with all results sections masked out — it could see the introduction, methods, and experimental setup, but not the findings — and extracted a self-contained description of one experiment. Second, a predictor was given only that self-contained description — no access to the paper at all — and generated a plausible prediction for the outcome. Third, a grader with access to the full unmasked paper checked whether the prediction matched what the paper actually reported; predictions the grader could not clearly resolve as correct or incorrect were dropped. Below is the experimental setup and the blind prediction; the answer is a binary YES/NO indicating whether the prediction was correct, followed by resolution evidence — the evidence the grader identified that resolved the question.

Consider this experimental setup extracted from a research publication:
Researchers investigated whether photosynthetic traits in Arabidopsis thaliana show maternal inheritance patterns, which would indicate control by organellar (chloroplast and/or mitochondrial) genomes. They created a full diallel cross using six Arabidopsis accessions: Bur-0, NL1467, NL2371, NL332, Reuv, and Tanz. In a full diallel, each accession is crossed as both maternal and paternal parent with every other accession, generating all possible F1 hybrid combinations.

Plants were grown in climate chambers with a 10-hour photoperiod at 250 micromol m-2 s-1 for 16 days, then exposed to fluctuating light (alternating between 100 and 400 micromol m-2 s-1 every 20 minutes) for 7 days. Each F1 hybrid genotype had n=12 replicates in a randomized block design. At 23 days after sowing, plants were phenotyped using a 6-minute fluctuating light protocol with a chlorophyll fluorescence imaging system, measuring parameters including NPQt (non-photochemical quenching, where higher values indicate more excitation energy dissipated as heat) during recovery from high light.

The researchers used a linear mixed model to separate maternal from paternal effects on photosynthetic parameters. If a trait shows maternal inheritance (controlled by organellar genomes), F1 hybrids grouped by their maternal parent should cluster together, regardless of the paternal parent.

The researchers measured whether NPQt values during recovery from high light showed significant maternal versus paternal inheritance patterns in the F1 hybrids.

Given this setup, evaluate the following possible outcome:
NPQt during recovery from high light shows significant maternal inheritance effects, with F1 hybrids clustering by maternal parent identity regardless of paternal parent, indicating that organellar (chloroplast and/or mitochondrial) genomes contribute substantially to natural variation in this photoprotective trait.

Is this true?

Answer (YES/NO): YES